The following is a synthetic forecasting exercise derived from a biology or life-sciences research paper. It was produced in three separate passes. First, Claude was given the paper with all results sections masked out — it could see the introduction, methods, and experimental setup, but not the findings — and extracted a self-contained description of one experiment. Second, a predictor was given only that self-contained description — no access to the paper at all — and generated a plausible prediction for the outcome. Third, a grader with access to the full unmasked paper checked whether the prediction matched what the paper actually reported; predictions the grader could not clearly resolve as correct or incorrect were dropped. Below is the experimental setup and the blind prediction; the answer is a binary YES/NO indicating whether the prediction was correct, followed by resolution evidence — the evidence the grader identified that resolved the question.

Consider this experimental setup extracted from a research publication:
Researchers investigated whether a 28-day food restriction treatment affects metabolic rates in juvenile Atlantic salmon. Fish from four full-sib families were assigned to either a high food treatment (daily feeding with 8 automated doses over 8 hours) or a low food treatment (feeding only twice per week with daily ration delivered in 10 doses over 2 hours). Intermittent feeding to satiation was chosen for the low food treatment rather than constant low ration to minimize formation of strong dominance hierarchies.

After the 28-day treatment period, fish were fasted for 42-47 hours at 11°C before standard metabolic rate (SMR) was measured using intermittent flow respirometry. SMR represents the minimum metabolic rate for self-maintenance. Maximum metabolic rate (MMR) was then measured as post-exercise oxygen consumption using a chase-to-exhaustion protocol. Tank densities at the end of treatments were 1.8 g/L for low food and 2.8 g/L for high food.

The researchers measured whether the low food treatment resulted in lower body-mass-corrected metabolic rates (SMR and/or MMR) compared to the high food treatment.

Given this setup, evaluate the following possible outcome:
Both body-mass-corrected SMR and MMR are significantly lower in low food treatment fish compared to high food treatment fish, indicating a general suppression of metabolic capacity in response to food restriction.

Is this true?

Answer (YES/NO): NO